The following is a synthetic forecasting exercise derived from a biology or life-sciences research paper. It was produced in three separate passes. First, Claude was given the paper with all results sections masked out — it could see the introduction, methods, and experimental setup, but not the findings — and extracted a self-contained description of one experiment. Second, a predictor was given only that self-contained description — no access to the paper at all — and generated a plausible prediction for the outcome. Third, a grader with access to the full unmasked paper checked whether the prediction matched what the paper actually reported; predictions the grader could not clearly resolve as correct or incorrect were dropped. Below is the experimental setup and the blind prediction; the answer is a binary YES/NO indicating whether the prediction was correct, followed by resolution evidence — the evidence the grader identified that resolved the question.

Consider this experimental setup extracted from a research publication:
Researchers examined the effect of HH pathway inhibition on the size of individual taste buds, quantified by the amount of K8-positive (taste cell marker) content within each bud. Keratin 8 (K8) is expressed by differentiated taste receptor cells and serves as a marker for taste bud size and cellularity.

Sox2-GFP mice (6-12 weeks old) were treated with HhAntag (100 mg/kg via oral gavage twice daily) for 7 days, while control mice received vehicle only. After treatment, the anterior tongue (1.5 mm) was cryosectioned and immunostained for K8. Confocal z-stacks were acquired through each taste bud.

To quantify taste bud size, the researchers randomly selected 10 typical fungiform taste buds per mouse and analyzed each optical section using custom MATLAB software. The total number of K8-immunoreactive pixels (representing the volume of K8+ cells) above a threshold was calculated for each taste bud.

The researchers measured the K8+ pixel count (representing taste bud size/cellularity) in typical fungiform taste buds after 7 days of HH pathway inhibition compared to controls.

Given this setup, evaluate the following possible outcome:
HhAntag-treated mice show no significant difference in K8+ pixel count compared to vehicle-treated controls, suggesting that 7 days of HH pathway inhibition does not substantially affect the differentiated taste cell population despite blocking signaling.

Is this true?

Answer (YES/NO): YES